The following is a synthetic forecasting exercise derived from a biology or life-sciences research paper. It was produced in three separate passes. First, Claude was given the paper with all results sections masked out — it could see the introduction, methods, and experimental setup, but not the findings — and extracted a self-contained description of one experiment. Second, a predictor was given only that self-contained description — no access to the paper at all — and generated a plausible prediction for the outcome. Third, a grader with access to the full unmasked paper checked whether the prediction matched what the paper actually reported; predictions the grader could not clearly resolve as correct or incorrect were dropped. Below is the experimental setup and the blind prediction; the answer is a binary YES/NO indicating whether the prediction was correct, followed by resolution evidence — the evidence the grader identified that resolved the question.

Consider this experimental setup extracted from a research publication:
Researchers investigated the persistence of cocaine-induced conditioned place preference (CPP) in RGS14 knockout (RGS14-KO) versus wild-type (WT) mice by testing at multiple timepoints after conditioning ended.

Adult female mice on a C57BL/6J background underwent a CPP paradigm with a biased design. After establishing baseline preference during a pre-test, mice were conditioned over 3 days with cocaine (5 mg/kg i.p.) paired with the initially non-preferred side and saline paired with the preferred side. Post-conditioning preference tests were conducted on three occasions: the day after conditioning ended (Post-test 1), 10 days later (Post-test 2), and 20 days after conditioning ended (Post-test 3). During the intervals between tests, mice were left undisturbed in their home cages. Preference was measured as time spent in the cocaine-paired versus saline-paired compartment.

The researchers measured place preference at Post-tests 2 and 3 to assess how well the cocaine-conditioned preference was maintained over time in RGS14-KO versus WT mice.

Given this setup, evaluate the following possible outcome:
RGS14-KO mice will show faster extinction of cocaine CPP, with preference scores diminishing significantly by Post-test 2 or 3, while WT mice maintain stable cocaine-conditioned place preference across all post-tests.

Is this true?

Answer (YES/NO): NO